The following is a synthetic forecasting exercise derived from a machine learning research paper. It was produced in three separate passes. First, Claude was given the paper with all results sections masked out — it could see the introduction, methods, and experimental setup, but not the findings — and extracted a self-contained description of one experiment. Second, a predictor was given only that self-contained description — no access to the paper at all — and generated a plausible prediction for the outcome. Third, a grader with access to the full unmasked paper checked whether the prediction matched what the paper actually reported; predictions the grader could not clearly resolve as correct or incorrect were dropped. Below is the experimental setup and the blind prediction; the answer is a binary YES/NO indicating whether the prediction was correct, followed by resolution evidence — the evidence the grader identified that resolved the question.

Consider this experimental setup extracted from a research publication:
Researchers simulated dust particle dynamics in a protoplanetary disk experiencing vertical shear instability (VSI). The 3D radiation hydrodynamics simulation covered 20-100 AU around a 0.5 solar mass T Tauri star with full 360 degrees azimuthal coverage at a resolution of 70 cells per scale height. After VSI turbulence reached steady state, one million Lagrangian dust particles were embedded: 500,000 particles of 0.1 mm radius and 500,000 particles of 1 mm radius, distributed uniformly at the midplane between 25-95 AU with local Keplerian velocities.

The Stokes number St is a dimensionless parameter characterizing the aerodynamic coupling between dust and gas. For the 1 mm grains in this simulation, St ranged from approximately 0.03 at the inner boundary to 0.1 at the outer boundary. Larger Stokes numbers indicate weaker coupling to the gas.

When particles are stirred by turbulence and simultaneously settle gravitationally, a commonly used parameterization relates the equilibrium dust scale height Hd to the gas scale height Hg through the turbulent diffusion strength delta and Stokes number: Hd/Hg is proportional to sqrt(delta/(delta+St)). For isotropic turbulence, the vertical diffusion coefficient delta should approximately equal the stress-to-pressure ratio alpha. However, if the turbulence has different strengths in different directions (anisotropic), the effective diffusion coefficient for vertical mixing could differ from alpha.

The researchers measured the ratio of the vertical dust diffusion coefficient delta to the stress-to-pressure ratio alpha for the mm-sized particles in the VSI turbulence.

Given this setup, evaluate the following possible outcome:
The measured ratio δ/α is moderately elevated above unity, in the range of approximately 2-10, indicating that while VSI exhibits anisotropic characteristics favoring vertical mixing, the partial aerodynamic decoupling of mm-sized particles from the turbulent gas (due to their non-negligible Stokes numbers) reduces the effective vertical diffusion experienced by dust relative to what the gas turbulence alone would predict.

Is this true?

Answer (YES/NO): NO